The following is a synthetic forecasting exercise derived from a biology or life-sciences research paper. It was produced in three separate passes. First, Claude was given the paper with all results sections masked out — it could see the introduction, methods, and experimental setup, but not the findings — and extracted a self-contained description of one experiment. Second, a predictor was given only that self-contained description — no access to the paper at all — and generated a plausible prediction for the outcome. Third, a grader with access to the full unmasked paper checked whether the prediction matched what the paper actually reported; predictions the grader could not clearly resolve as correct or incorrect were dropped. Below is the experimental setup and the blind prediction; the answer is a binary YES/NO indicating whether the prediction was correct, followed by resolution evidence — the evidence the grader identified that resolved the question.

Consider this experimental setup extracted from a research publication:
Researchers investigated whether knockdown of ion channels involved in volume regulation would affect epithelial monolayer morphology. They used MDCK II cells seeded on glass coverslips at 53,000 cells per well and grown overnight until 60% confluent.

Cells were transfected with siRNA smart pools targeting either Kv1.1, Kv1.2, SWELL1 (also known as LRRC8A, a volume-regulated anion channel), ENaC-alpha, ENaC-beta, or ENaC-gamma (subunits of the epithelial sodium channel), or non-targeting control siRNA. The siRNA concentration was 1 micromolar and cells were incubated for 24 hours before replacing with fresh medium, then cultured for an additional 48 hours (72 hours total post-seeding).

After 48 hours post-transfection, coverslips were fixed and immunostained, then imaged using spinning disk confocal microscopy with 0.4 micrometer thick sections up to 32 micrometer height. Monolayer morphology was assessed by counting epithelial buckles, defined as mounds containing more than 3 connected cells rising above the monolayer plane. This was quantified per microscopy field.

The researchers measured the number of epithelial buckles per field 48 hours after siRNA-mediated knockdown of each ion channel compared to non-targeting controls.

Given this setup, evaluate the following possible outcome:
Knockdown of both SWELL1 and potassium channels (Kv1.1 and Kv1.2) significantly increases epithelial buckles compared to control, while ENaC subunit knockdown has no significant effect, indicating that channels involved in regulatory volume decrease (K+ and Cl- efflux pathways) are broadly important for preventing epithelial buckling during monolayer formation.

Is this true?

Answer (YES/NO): NO